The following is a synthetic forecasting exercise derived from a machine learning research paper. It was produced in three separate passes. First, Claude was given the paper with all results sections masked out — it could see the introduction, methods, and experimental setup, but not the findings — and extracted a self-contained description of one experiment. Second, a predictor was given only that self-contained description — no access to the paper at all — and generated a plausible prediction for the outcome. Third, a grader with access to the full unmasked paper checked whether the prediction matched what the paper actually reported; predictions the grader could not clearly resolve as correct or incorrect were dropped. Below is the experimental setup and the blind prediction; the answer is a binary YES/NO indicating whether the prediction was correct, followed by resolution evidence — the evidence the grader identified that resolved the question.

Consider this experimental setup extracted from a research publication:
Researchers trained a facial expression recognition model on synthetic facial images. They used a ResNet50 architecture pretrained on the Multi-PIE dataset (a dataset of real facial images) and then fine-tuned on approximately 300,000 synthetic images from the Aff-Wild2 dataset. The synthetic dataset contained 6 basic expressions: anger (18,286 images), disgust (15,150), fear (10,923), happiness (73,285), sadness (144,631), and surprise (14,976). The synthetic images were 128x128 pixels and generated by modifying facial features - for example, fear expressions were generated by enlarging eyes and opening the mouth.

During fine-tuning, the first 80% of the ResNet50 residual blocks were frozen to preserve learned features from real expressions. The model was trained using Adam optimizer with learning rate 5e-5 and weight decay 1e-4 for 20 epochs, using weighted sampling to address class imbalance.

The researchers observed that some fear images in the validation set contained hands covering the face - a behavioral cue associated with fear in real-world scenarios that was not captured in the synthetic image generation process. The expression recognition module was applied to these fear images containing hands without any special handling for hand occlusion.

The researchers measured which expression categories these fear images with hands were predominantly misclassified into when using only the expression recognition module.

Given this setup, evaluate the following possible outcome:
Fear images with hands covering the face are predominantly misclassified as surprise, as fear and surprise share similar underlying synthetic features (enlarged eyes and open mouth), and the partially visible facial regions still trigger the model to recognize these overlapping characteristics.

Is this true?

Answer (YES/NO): NO